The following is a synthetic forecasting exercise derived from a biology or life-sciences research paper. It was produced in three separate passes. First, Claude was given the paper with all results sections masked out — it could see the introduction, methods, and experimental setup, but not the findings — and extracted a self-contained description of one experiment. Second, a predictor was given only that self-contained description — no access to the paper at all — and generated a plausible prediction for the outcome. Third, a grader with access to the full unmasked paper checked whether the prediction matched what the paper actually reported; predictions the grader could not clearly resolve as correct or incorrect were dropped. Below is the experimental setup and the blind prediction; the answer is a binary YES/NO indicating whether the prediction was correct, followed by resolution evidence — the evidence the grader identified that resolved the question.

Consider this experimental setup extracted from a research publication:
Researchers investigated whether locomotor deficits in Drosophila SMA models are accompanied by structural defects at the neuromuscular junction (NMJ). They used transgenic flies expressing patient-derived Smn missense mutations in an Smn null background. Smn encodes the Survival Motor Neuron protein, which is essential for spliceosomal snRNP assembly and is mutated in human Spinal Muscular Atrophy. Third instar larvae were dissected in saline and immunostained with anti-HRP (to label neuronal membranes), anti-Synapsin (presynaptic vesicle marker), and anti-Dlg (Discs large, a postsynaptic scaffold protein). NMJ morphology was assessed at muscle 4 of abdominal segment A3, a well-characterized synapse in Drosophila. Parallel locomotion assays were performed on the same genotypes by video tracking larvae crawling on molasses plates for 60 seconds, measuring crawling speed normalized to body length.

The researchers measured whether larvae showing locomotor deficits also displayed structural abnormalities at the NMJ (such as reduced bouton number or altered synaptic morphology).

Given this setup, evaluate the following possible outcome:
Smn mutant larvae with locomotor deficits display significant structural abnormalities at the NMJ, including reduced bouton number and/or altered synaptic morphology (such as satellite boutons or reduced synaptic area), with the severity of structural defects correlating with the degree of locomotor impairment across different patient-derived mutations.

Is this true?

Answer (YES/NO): NO